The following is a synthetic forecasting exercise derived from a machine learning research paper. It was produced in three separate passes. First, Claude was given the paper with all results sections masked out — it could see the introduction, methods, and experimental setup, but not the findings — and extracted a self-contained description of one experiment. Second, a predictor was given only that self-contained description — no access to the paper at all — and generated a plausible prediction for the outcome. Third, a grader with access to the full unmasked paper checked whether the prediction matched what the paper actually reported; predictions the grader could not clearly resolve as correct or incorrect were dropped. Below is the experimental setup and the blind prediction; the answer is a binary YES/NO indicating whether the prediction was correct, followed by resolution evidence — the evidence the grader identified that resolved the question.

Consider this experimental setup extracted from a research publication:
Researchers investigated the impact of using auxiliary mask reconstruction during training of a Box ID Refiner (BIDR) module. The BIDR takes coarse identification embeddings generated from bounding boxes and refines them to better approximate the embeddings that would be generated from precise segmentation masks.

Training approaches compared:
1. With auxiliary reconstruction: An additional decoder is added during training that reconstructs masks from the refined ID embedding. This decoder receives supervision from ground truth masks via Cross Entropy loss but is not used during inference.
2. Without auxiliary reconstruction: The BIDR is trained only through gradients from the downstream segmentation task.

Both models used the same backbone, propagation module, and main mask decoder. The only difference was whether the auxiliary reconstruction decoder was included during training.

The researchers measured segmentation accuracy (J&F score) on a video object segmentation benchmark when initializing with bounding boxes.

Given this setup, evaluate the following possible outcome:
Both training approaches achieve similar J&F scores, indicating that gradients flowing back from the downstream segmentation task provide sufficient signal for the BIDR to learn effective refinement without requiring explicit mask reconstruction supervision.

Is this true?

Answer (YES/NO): NO